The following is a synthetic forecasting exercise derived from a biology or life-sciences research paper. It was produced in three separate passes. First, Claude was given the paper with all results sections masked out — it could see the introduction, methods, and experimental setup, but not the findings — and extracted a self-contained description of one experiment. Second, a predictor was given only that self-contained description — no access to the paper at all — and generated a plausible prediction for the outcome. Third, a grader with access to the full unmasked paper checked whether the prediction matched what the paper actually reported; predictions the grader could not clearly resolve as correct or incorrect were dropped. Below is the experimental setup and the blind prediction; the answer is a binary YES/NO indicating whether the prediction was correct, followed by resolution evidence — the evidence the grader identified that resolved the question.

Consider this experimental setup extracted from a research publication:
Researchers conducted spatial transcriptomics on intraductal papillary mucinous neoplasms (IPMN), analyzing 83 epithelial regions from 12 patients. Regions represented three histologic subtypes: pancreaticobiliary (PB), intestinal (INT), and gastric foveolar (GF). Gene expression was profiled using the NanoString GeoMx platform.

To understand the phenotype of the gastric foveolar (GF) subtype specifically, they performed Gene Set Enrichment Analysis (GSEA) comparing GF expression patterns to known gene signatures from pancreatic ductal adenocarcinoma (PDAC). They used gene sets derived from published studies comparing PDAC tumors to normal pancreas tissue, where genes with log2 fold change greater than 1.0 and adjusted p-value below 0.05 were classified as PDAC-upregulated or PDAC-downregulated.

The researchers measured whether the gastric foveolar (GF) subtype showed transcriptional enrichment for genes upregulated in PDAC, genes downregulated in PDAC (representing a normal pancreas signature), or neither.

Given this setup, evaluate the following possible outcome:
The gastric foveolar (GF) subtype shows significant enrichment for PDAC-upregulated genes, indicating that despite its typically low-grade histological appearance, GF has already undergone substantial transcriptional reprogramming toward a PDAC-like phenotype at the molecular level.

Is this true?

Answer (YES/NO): NO